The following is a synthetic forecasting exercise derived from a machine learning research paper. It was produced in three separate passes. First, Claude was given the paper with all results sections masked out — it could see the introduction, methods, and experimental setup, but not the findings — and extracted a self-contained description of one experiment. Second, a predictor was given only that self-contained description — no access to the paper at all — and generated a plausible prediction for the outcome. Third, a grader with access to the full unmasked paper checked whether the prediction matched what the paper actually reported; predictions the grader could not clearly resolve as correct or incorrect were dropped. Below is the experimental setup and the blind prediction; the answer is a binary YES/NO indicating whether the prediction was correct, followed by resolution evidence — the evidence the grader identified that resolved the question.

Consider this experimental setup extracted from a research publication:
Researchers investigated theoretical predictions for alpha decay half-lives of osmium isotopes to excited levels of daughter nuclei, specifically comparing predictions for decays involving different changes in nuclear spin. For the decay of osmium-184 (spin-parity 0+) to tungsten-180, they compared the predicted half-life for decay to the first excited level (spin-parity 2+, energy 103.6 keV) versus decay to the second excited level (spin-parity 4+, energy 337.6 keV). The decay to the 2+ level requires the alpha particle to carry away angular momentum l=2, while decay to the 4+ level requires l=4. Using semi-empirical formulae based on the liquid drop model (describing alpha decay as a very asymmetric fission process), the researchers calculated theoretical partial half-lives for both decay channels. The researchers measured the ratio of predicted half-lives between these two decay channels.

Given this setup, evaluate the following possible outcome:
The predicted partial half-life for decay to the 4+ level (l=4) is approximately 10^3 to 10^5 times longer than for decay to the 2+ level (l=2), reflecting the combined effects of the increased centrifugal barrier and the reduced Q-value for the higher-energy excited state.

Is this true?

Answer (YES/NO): YES